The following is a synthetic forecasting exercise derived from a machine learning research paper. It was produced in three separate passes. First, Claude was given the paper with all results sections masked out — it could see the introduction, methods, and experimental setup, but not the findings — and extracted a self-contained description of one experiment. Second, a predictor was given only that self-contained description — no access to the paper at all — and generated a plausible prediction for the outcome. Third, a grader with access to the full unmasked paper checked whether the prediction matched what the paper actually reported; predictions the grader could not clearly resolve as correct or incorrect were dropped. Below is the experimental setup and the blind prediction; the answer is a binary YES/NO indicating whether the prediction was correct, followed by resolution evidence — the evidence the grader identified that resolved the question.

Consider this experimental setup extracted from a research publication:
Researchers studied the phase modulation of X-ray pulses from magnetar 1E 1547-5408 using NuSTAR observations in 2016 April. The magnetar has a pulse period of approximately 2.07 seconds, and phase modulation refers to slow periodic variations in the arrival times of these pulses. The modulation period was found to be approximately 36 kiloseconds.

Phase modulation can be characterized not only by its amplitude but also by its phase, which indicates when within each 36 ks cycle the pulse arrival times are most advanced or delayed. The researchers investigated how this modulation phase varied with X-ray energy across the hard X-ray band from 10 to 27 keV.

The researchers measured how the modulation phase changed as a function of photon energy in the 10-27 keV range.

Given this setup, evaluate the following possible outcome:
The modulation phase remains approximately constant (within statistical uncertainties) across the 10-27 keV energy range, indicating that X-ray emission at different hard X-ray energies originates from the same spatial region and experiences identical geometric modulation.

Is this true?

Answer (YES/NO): NO